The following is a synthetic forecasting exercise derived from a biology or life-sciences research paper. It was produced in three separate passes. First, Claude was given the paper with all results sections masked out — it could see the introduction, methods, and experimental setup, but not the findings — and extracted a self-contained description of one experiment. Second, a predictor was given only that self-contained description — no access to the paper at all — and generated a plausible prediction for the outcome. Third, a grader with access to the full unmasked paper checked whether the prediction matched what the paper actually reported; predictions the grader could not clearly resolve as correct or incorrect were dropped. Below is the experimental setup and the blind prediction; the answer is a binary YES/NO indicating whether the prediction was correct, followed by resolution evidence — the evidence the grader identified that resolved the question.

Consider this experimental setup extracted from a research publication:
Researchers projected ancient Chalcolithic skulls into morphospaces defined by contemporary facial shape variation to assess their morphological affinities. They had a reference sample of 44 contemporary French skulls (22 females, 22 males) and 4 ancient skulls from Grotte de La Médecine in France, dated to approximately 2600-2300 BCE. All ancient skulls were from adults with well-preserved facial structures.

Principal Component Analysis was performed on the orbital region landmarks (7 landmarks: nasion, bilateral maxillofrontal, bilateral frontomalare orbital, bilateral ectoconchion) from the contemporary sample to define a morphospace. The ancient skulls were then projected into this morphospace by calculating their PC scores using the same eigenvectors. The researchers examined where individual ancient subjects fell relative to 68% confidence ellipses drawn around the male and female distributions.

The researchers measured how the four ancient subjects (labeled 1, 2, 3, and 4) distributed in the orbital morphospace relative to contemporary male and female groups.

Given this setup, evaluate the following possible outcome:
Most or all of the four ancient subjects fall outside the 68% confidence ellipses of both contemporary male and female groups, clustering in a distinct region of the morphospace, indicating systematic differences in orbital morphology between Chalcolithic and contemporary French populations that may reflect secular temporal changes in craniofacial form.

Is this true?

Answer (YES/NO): NO